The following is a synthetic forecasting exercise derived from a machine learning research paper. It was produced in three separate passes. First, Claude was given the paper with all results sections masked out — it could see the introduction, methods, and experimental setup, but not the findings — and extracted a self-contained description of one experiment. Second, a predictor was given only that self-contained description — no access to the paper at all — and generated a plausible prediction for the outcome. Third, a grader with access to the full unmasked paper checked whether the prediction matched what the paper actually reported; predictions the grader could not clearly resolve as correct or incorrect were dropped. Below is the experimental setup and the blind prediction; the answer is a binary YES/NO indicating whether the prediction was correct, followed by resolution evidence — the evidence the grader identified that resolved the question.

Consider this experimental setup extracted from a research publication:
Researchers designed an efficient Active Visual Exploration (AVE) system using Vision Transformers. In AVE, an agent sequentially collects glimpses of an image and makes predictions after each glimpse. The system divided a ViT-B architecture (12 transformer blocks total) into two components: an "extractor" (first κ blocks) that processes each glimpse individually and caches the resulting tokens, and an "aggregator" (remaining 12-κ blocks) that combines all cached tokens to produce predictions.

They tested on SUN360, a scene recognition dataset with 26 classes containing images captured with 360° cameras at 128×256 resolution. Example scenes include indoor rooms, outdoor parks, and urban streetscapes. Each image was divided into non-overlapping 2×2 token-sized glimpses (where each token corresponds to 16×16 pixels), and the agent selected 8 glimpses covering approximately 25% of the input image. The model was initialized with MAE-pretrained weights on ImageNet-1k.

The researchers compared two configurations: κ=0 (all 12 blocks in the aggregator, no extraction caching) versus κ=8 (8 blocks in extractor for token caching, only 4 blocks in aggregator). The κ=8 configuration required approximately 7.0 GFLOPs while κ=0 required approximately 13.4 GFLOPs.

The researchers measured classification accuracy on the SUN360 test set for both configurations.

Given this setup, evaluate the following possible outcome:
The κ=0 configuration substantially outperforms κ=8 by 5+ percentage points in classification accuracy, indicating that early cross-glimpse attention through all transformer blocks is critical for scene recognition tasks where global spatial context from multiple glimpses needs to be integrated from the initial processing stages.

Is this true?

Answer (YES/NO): NO